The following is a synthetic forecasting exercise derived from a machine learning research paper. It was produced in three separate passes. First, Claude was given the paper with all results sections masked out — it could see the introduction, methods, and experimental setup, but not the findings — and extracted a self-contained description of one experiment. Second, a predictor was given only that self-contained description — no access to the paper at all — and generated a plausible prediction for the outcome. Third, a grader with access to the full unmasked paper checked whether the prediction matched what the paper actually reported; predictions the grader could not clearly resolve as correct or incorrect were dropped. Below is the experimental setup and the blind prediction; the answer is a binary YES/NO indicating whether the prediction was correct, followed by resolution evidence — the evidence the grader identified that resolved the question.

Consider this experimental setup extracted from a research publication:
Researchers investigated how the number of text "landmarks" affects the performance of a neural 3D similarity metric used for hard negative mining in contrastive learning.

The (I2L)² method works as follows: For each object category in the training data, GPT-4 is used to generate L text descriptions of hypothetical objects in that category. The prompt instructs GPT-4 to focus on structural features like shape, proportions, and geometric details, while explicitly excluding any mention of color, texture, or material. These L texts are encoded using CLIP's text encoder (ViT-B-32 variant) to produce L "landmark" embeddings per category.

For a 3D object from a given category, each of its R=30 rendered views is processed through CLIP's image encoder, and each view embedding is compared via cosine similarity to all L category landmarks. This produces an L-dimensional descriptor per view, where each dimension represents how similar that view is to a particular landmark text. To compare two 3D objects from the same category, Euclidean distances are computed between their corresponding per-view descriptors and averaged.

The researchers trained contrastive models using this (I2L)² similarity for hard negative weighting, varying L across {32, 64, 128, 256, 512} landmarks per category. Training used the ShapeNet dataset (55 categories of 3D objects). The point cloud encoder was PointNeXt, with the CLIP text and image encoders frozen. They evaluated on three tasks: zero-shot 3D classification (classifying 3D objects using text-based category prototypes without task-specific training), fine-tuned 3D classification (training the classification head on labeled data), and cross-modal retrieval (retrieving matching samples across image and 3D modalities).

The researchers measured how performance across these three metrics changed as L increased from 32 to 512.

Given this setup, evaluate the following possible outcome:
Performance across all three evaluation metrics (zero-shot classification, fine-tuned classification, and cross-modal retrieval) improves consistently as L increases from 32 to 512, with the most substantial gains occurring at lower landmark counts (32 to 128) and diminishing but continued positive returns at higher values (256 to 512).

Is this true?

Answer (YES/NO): NO